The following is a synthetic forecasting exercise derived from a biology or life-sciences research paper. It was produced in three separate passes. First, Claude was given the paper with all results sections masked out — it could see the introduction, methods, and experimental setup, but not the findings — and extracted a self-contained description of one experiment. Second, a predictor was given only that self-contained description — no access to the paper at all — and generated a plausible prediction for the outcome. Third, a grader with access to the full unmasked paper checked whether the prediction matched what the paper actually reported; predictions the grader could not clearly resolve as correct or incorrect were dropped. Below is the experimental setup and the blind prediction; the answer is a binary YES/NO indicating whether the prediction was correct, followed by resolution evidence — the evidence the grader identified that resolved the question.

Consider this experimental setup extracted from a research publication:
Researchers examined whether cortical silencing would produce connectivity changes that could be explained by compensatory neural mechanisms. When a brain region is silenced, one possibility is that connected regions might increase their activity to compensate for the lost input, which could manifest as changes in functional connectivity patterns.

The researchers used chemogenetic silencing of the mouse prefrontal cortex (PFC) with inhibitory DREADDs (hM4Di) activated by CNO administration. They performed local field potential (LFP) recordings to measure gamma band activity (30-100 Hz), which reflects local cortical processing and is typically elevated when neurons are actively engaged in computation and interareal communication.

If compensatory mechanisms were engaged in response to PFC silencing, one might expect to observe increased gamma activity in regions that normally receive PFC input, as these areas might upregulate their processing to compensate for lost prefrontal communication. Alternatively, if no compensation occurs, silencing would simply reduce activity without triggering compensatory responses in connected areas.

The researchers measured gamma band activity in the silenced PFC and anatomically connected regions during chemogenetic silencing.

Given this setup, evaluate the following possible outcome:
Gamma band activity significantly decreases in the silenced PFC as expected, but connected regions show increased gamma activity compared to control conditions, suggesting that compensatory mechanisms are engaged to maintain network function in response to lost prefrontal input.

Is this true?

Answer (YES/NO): NO